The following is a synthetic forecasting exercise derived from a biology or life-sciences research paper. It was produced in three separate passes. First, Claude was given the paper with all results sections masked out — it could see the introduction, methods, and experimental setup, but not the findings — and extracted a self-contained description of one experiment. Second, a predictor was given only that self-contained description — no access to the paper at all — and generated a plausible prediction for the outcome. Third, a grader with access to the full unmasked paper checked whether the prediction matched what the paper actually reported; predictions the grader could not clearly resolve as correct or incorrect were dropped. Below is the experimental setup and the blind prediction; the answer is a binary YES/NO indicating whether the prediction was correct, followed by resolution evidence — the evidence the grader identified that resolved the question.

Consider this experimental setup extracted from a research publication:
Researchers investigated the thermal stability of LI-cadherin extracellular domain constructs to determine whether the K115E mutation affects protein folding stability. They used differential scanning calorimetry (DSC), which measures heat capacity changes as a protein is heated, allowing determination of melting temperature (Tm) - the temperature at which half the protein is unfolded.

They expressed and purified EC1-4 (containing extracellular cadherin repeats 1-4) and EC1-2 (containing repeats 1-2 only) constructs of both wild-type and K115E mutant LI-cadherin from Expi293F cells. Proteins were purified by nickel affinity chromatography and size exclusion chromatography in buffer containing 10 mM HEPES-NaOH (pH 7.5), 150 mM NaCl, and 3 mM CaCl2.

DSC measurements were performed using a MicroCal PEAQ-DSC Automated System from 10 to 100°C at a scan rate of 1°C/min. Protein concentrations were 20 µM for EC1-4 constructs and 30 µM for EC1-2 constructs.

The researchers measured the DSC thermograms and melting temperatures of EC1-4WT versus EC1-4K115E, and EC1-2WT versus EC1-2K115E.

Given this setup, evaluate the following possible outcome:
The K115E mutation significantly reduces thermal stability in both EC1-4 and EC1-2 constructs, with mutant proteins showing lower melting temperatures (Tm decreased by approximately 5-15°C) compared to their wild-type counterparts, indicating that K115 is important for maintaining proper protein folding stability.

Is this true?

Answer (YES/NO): NO